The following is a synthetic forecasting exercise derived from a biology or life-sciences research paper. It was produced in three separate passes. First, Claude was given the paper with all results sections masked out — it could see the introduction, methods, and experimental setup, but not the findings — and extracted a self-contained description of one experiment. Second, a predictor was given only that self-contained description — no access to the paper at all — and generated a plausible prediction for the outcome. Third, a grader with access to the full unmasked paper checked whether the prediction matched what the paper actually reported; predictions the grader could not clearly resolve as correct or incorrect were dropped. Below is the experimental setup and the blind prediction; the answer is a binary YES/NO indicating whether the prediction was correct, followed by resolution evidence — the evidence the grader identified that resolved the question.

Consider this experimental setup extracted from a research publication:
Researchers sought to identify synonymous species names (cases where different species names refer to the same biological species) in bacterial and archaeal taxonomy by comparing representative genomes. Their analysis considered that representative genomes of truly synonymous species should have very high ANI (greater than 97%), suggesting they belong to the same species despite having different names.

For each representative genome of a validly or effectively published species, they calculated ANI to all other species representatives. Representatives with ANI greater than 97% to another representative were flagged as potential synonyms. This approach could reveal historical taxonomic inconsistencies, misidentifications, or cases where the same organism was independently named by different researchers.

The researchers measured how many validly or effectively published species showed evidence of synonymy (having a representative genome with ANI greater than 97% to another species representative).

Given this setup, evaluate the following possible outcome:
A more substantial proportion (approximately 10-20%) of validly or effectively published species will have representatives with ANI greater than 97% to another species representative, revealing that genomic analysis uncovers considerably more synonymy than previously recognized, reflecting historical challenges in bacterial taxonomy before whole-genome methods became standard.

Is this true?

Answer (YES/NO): NO